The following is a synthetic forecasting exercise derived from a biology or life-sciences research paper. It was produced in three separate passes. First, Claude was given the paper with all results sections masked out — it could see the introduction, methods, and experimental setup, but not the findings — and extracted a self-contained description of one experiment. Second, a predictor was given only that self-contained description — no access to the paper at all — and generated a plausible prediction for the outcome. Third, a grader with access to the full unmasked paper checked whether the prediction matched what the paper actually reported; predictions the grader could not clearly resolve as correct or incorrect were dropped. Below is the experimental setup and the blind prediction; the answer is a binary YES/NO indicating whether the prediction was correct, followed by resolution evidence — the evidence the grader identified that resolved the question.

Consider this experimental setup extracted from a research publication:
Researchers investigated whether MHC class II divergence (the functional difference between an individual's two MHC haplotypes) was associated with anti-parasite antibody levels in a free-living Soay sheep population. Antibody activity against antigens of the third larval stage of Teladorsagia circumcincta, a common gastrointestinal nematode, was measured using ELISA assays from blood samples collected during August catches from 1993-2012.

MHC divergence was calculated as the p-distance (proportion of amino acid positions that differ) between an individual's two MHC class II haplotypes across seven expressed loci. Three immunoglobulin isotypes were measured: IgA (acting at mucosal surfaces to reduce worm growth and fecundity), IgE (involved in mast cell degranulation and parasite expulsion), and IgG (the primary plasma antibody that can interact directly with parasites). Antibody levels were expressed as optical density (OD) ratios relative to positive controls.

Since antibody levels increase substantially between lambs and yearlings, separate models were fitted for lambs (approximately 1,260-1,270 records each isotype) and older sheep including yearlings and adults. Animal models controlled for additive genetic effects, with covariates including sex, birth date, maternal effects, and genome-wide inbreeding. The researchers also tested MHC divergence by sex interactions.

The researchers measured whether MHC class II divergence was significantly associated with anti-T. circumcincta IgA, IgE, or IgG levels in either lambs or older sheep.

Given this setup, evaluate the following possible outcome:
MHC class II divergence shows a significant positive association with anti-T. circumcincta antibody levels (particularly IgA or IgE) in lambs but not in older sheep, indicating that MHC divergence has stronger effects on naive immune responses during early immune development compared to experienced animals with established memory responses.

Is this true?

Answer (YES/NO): YES